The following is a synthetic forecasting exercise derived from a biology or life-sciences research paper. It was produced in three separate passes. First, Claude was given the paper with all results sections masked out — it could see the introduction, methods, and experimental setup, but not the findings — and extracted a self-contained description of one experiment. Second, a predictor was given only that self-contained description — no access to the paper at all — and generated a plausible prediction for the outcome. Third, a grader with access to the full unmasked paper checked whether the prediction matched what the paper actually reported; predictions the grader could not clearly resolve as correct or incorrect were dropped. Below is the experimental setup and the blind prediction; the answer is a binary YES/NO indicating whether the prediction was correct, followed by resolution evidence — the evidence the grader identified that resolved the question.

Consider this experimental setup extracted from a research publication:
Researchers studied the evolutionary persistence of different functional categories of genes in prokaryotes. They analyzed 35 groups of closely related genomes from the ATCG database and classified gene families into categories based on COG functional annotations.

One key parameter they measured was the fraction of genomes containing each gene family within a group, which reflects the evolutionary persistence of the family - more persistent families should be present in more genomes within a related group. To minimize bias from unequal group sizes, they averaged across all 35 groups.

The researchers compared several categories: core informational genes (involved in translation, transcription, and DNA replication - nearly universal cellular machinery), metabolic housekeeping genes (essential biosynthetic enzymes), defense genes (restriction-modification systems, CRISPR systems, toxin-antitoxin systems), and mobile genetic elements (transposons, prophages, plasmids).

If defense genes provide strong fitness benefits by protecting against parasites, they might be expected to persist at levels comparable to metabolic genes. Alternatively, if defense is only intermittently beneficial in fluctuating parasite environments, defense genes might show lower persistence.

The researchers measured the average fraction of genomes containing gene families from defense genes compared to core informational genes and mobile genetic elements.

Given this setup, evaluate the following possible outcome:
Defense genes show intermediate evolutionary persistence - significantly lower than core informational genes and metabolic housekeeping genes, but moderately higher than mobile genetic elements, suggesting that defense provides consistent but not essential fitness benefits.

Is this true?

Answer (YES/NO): NO